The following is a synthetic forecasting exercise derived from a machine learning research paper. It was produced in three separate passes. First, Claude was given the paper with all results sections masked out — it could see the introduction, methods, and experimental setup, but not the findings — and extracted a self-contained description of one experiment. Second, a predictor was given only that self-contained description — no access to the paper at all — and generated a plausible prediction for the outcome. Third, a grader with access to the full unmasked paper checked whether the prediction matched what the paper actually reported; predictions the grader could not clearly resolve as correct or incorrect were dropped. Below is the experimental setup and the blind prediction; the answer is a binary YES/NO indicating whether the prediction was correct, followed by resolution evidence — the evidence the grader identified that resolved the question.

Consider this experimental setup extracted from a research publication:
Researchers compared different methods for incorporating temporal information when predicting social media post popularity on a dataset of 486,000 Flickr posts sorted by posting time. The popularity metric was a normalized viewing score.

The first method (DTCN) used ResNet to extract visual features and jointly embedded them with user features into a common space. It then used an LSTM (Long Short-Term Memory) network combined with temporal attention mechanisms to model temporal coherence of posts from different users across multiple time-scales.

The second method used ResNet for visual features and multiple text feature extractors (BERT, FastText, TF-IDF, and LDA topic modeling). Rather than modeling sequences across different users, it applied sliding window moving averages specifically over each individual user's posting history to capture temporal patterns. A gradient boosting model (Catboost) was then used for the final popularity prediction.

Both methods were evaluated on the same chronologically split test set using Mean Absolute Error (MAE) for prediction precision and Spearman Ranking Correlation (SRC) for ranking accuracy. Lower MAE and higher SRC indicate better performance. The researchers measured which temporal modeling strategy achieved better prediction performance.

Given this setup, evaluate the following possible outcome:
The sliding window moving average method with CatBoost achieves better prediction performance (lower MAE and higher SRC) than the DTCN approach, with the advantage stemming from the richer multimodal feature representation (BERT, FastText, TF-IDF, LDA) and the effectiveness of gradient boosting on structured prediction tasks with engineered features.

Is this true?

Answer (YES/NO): YES